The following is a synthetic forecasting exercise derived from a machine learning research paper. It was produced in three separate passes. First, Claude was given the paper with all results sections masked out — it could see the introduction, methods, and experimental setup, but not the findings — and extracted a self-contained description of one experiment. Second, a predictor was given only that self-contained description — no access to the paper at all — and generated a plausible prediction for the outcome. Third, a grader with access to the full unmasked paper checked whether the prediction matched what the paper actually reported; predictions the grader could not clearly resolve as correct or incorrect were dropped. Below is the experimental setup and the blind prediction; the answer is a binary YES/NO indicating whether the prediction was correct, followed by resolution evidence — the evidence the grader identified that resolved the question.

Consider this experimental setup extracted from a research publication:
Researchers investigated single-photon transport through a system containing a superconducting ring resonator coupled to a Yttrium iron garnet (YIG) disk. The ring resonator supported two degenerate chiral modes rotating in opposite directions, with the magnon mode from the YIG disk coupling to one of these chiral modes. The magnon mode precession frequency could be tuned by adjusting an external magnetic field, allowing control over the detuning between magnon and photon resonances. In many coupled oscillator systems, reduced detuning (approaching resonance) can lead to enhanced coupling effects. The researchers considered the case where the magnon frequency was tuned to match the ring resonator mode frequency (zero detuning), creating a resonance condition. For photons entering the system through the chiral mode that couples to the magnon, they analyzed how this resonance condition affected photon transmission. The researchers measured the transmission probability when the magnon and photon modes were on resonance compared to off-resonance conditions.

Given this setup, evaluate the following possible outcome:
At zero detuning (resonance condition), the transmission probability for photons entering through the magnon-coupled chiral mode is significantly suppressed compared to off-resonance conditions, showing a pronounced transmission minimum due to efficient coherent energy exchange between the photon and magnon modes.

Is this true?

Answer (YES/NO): NO